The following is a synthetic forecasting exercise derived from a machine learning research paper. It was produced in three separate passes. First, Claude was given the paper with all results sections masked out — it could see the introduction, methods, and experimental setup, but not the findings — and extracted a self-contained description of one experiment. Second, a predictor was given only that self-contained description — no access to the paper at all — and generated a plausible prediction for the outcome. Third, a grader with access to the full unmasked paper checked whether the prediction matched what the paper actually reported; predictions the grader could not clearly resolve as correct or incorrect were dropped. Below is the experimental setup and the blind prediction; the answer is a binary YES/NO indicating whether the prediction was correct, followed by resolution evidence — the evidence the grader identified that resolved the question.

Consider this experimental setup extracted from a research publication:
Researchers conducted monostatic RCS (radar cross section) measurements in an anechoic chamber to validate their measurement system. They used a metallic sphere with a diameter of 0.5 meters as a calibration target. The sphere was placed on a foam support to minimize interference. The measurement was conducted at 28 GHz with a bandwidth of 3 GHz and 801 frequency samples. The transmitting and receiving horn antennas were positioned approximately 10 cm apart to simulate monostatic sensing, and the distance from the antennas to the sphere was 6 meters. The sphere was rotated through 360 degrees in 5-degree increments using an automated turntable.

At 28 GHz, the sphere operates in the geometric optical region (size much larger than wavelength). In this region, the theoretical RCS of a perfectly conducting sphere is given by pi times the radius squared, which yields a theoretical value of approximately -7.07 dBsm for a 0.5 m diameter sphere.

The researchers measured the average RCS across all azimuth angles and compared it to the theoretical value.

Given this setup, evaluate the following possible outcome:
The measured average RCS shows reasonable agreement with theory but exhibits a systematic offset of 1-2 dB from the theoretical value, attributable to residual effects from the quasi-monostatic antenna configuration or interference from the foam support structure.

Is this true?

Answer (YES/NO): NO